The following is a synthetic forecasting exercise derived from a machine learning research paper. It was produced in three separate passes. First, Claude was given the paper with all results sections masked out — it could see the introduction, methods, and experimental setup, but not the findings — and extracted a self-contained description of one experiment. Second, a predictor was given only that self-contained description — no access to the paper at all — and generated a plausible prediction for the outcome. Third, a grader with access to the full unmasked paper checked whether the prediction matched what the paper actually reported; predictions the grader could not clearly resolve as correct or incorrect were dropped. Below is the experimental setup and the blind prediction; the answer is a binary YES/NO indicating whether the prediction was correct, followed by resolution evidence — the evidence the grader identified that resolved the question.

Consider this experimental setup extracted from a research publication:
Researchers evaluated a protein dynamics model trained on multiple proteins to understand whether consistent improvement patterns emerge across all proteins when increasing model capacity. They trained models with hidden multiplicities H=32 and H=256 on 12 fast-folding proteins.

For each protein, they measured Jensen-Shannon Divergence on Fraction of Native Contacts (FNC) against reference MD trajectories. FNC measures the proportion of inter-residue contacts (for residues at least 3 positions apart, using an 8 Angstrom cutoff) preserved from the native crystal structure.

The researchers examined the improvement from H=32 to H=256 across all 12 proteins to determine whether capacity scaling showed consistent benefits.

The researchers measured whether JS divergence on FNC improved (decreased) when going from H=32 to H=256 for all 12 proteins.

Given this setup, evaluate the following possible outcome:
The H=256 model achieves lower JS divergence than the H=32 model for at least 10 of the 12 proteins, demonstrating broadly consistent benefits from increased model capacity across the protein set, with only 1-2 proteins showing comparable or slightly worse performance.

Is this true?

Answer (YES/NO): NO